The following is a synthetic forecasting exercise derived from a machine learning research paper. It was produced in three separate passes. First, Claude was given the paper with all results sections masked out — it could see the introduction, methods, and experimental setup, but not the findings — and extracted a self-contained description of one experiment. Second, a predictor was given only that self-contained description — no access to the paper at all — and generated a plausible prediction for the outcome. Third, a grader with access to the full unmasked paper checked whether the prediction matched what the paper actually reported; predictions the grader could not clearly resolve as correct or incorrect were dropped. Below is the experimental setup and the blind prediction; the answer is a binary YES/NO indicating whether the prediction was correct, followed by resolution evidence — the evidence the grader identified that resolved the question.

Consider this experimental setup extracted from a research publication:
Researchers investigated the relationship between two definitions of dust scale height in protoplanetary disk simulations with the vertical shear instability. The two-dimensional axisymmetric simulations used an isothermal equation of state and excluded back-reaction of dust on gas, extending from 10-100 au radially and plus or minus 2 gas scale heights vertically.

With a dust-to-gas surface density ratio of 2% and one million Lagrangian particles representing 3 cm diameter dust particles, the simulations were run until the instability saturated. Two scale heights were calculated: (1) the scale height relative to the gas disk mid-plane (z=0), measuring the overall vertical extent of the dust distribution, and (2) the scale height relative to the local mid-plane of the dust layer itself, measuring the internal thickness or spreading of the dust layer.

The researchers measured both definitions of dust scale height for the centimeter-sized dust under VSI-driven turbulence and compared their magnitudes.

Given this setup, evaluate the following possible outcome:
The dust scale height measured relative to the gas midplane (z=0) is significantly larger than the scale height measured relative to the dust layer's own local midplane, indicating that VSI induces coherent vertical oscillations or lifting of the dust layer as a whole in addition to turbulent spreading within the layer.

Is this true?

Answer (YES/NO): YES